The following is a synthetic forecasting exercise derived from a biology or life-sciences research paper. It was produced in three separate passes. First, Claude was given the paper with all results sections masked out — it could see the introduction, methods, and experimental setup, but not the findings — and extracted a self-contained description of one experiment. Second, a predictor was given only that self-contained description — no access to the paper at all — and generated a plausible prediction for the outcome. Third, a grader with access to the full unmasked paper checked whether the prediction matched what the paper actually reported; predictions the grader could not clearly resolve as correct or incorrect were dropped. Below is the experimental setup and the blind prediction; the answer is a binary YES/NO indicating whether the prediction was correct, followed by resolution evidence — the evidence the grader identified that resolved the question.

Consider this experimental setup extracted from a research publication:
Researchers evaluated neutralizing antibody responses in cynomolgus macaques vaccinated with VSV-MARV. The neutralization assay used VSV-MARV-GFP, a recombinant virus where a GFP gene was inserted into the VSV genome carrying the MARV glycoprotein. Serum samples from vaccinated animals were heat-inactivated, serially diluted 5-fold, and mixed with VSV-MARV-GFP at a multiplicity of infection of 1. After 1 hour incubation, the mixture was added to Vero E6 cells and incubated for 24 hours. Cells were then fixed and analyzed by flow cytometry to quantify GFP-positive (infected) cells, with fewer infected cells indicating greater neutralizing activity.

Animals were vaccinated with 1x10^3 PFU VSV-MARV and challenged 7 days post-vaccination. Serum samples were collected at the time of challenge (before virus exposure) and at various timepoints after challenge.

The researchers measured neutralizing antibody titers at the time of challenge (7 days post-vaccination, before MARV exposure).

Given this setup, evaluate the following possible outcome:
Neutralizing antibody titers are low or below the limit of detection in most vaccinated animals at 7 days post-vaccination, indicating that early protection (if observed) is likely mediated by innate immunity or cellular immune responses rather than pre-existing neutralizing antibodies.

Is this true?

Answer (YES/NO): YES